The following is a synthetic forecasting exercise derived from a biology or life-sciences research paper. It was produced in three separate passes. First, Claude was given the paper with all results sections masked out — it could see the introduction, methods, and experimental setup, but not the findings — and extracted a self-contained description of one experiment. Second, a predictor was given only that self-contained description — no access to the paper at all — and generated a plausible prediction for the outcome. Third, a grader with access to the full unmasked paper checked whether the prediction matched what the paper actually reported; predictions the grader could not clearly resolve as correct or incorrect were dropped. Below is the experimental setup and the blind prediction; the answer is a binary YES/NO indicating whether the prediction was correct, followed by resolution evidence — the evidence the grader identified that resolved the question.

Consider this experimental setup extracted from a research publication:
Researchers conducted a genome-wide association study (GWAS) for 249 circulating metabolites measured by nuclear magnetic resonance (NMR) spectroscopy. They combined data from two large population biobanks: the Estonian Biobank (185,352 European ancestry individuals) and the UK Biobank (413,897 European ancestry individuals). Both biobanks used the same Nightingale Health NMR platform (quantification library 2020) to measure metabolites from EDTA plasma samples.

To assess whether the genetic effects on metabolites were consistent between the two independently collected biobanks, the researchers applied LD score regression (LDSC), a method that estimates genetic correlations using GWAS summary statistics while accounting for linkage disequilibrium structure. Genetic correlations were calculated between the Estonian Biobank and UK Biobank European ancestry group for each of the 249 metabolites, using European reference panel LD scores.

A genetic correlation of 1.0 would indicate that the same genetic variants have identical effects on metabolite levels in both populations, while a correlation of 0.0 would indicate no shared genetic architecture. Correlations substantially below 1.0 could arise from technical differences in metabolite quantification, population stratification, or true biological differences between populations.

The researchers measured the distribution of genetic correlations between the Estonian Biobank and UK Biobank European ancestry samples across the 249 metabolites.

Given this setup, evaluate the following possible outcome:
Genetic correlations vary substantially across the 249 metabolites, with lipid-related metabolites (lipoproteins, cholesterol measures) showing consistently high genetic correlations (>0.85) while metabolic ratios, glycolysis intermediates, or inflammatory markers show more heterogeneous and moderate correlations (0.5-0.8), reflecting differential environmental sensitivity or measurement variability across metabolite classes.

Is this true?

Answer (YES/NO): NO